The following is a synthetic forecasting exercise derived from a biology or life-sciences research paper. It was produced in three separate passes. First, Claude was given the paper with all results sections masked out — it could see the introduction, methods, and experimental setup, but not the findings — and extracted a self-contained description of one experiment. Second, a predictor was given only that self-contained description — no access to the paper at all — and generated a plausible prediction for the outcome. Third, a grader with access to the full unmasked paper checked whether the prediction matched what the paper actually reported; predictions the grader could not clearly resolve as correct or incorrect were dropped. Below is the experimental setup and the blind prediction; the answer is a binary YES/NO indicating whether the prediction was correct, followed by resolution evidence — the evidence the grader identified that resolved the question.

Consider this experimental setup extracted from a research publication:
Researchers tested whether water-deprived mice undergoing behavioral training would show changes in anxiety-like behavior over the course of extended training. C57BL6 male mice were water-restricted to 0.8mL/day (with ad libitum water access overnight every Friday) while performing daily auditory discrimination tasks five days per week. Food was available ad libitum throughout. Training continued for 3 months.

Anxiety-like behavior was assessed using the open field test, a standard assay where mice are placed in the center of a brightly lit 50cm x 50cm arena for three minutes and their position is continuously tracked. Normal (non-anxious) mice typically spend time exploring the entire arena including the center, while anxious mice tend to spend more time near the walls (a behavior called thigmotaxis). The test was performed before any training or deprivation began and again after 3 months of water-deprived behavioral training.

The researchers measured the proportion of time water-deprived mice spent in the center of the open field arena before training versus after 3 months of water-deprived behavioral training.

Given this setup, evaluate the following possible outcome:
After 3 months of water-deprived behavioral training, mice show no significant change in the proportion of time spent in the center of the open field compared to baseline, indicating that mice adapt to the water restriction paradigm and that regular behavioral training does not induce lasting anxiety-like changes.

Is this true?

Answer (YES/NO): NO